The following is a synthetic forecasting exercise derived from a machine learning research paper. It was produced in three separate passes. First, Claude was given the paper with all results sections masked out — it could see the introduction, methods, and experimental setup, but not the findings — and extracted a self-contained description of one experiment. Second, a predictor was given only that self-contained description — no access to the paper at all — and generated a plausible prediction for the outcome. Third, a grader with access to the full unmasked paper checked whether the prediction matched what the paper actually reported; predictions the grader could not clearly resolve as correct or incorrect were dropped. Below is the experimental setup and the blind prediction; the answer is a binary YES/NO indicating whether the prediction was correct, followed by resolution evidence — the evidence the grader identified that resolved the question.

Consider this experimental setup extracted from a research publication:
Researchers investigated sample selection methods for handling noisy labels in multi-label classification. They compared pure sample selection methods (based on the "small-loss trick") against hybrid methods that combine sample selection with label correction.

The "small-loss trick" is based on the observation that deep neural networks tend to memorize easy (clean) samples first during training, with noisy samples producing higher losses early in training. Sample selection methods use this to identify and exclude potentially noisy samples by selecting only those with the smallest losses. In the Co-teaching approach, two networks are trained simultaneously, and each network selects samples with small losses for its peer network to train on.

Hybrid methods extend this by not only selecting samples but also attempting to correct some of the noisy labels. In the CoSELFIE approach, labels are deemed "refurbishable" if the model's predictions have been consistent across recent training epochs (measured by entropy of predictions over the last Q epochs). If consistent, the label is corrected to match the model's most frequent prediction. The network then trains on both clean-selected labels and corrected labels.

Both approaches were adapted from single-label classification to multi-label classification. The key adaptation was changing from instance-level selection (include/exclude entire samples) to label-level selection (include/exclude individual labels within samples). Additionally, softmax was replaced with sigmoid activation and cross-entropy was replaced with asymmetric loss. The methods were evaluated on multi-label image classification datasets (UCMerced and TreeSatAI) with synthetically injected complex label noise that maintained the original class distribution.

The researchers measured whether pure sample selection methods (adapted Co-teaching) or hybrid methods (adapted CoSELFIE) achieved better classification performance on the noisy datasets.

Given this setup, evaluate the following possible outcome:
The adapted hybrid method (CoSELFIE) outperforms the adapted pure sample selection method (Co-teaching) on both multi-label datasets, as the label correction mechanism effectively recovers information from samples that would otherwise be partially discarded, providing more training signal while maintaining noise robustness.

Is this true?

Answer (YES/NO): YES